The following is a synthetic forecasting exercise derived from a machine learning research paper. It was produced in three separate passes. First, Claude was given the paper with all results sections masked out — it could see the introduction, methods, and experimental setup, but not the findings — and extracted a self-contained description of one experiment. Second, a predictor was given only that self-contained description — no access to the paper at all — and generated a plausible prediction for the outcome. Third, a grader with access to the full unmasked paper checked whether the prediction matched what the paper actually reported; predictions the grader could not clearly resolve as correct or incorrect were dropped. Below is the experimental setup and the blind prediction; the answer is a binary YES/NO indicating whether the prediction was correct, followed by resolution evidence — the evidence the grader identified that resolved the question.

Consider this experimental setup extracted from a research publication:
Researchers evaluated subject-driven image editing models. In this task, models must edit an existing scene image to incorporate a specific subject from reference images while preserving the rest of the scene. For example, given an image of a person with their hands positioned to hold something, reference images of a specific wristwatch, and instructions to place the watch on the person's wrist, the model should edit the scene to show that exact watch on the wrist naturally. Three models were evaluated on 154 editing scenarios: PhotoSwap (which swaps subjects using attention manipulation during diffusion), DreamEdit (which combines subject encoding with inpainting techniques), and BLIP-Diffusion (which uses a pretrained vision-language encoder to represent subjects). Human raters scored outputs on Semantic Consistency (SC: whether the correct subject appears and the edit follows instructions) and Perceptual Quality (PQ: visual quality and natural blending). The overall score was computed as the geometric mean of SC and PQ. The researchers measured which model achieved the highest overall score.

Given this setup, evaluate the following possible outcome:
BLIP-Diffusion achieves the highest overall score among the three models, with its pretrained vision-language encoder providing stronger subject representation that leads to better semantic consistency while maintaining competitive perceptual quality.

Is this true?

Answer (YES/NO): NO